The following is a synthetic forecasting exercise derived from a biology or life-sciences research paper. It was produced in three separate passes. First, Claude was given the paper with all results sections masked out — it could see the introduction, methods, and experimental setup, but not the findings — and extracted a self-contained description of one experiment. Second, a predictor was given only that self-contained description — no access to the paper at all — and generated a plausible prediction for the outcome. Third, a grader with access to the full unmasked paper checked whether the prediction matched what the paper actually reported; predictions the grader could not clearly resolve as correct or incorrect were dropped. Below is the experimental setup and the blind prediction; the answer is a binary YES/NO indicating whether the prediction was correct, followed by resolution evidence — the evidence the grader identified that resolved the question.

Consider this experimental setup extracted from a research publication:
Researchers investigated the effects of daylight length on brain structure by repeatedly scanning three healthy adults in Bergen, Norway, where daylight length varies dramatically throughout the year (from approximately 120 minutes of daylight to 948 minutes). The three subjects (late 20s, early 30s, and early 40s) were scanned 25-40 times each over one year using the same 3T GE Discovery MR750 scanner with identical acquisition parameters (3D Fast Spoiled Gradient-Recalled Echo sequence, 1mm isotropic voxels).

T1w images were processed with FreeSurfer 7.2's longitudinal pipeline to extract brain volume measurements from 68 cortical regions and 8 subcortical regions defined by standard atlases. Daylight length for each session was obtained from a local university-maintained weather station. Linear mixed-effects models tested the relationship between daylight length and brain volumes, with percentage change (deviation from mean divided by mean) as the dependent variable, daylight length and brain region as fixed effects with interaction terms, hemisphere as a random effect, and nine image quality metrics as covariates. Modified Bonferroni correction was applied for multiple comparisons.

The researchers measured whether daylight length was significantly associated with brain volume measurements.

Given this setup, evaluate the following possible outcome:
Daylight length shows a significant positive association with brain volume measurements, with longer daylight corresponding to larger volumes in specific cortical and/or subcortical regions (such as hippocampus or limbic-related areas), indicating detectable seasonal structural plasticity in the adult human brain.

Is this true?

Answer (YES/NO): NO